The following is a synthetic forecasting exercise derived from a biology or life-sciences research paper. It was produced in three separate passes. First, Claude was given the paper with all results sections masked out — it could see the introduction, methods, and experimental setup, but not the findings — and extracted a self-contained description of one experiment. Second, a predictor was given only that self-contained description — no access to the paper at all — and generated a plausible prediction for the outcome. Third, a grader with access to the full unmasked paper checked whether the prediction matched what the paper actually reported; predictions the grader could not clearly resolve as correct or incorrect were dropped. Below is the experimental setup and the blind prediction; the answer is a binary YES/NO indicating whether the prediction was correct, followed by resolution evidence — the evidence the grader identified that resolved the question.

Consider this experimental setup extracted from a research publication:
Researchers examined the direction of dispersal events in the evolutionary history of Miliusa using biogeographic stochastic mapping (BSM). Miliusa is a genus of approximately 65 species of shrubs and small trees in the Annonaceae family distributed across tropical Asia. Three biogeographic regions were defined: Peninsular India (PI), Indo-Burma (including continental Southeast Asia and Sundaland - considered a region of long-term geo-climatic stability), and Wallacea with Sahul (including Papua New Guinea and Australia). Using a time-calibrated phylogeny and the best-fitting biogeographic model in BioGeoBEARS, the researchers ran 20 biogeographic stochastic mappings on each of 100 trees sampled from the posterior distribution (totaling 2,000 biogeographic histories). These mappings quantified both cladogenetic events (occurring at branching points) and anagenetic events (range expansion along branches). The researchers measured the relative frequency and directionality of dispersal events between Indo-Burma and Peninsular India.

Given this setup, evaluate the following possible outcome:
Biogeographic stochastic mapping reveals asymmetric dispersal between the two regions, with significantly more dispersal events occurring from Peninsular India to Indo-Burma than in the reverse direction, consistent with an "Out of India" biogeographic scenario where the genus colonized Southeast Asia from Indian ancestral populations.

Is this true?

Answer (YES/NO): NO